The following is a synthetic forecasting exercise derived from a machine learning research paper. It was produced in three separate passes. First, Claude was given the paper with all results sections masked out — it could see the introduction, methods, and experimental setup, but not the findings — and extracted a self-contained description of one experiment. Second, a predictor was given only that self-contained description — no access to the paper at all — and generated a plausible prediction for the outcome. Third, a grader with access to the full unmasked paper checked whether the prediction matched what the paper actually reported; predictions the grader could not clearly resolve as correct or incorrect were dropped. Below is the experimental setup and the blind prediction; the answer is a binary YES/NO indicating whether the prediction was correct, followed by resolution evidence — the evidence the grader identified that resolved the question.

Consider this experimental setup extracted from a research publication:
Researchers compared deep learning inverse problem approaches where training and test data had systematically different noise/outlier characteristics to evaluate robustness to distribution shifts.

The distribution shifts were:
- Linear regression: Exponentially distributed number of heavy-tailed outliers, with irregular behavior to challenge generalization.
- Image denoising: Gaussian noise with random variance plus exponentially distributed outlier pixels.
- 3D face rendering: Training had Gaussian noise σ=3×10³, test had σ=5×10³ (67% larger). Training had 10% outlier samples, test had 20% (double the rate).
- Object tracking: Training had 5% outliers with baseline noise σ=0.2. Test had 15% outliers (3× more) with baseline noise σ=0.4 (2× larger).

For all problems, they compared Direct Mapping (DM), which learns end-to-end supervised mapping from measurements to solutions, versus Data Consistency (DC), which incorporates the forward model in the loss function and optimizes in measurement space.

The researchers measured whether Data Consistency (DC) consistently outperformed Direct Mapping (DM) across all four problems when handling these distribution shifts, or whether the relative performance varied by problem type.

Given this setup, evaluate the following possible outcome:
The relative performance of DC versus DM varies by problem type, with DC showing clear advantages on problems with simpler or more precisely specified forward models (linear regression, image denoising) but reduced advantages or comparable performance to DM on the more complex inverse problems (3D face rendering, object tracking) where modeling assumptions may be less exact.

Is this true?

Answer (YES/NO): NO